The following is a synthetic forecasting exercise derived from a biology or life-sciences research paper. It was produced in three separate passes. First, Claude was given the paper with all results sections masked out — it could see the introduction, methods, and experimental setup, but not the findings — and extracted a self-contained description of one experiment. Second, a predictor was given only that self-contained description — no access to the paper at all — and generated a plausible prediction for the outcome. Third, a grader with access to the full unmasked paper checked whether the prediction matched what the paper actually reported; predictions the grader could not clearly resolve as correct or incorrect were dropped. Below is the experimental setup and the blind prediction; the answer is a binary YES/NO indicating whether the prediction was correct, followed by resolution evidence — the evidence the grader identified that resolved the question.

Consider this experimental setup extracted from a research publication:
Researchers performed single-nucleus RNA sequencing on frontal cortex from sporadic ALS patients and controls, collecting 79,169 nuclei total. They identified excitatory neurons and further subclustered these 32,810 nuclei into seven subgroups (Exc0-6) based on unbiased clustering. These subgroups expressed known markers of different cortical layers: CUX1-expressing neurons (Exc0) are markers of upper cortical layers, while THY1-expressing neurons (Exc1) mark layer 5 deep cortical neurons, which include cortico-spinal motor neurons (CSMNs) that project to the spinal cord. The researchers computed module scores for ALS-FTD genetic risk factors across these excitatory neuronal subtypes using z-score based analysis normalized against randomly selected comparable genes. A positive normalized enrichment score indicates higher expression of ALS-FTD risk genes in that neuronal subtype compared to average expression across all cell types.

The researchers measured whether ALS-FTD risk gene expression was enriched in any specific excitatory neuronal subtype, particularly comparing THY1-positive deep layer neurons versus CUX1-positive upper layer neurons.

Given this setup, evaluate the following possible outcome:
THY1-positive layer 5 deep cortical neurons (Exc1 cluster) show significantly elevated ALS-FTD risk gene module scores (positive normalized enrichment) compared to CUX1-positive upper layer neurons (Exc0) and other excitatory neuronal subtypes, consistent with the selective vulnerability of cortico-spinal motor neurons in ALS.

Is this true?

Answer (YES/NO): YES